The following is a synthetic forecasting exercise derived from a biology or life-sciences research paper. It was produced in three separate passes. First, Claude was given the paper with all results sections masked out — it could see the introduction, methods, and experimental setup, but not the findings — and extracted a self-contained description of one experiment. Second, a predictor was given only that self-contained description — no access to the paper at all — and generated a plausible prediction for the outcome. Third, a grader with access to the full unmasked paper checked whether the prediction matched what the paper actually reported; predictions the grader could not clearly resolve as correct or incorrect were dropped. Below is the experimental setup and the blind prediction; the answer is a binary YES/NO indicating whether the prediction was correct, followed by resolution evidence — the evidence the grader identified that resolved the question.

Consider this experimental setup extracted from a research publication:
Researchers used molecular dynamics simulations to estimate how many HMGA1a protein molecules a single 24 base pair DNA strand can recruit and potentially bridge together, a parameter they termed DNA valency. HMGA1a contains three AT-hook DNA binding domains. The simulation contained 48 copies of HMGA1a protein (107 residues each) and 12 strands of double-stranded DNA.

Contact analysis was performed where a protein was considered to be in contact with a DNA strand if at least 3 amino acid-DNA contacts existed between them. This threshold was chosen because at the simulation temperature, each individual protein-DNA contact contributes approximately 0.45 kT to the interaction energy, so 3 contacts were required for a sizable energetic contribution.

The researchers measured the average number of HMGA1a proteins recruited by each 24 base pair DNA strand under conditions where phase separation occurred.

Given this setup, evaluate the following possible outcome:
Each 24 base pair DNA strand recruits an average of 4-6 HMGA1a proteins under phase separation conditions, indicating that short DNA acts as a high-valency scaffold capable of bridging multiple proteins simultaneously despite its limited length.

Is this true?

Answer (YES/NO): YES